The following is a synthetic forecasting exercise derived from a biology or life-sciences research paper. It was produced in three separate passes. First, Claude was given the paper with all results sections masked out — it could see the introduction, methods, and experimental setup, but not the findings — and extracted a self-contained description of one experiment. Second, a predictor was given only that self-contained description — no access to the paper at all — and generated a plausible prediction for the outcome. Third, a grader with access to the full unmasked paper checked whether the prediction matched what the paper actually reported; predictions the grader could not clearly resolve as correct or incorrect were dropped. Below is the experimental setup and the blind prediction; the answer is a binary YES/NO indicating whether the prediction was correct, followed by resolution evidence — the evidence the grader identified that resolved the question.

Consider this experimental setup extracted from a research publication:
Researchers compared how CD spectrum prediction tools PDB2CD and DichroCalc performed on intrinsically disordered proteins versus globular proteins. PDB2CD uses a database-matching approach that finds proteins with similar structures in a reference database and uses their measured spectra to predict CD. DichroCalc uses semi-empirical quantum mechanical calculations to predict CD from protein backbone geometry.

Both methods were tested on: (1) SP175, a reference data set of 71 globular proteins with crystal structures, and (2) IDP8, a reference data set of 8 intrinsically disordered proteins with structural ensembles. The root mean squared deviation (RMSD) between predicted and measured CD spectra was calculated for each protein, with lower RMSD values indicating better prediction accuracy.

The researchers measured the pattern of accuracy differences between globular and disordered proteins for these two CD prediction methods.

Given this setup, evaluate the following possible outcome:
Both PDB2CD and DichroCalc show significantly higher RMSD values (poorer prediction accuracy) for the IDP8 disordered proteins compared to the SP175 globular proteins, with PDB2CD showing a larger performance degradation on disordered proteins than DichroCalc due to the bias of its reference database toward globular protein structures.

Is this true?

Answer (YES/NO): YES